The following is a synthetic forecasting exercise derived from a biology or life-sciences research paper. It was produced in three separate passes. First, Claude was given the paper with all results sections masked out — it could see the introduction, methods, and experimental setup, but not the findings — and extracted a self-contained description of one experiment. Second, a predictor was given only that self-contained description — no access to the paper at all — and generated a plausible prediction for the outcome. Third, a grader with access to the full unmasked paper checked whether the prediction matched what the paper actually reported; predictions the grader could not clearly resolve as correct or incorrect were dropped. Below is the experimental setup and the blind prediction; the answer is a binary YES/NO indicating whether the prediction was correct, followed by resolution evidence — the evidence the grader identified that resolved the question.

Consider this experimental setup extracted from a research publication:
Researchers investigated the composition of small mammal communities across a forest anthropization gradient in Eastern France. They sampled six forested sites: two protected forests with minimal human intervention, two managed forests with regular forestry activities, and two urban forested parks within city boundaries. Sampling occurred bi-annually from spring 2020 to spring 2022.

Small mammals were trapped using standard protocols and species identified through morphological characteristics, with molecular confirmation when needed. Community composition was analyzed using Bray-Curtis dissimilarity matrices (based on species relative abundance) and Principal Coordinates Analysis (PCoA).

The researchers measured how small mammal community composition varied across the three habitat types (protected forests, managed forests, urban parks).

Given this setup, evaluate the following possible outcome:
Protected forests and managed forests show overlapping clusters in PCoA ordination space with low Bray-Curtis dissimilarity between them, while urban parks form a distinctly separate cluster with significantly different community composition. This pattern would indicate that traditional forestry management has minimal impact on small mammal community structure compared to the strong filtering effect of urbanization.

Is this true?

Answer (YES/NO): YES